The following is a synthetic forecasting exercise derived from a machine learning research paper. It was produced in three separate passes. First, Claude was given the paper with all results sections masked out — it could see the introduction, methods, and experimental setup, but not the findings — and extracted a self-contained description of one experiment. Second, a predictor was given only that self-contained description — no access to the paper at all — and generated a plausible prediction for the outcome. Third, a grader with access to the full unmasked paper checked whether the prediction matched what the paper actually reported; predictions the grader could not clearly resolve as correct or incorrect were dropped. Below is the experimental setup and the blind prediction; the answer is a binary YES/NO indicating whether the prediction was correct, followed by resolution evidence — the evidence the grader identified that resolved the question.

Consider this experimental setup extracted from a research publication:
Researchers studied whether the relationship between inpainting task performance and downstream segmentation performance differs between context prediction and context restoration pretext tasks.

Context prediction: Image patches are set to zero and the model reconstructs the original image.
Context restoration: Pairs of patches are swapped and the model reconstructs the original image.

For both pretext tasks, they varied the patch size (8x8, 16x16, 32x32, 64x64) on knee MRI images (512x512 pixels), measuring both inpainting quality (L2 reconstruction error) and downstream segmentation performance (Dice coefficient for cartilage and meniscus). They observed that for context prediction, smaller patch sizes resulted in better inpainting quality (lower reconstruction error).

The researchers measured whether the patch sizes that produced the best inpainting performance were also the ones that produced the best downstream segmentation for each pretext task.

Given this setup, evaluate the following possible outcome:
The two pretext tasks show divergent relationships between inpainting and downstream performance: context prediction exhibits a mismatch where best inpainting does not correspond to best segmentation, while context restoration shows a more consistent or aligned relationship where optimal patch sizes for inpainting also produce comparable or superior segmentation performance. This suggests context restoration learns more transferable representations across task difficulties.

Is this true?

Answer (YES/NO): NO